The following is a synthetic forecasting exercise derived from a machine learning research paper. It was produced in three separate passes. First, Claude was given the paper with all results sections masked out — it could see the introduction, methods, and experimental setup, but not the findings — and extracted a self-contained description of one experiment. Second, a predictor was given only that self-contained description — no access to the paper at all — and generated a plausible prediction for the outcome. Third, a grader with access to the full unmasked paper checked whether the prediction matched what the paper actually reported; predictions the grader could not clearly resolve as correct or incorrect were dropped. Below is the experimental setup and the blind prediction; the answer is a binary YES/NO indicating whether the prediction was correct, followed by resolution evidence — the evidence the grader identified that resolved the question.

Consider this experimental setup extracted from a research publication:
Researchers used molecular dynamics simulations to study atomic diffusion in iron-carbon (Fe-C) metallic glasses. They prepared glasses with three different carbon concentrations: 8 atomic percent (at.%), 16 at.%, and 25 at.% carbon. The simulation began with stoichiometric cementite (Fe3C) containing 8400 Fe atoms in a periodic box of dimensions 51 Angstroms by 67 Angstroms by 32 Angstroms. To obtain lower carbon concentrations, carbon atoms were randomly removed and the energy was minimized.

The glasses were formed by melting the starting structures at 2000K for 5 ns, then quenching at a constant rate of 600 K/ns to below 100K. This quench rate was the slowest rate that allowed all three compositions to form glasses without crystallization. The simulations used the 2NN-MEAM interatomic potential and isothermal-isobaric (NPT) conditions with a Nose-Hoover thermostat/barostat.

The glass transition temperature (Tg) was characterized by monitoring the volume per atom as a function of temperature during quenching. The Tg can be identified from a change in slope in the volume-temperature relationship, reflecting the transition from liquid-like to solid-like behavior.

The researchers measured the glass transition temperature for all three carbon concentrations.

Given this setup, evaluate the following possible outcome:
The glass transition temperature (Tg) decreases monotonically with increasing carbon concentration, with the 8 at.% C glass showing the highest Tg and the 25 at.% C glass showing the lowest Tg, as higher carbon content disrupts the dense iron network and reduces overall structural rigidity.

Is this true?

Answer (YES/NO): NO